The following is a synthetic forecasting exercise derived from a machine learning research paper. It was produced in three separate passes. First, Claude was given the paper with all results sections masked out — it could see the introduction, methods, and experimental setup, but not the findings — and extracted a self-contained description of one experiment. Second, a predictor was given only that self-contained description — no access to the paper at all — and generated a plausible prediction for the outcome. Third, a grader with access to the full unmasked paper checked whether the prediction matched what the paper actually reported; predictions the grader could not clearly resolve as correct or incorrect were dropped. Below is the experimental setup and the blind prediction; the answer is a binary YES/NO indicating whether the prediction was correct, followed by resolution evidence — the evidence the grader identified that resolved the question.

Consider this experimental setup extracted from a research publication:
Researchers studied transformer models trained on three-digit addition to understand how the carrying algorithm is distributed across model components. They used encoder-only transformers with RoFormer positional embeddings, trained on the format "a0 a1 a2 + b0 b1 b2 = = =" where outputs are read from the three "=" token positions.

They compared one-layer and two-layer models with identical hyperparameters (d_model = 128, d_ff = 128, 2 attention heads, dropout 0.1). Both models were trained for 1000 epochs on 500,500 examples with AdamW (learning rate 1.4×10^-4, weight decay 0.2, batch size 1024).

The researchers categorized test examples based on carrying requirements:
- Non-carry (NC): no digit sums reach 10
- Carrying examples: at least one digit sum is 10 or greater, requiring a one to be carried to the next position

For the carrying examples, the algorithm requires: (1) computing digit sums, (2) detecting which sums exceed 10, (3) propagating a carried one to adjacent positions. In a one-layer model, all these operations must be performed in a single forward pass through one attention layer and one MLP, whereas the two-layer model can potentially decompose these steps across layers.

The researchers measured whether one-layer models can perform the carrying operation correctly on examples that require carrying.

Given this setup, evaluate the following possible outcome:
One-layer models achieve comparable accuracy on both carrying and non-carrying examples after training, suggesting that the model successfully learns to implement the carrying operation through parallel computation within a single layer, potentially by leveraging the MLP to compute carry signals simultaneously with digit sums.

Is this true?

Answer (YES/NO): NO